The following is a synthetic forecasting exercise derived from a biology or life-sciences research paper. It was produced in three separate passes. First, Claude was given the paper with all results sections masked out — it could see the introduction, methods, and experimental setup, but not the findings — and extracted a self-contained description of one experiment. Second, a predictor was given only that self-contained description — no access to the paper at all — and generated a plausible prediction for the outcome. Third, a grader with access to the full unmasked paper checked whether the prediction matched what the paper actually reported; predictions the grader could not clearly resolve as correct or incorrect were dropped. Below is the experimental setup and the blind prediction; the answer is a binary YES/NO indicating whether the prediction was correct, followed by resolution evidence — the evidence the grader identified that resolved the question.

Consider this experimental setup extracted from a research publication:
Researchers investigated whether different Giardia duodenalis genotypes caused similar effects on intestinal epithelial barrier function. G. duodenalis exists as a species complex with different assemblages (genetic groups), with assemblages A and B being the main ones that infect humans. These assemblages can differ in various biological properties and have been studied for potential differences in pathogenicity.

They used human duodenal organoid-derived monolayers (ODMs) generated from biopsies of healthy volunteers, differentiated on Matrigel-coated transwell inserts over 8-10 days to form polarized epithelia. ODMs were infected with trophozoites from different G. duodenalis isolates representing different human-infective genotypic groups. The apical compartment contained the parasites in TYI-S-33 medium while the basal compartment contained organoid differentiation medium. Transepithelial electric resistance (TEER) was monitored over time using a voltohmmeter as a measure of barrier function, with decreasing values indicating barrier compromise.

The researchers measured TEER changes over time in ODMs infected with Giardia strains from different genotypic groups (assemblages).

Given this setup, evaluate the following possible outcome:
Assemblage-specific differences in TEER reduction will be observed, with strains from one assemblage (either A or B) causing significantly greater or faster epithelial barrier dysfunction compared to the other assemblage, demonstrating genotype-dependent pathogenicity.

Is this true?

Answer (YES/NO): NO